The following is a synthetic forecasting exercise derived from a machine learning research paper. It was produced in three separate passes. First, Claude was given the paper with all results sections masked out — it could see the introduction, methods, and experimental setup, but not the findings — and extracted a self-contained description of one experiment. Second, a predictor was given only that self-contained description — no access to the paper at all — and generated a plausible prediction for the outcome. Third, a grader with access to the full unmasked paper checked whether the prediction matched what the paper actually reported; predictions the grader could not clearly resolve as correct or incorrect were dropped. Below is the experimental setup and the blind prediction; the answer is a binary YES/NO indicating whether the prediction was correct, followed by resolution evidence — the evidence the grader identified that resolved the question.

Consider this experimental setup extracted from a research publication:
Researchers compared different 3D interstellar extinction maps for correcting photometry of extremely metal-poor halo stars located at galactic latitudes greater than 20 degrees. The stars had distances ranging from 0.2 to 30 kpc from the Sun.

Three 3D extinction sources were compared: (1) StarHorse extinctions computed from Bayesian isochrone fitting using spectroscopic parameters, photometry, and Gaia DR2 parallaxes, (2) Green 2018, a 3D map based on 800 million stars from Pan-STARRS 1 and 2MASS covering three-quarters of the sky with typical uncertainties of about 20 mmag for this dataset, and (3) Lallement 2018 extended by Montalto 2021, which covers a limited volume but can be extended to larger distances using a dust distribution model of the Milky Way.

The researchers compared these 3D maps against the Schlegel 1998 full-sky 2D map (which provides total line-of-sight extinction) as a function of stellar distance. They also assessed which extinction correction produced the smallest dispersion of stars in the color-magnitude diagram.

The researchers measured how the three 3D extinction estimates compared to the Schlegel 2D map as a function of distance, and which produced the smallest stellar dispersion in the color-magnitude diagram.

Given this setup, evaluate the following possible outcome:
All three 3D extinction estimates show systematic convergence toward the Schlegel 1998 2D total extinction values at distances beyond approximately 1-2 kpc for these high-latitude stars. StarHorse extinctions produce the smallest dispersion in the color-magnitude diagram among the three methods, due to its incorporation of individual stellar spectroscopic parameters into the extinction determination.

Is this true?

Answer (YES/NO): NO